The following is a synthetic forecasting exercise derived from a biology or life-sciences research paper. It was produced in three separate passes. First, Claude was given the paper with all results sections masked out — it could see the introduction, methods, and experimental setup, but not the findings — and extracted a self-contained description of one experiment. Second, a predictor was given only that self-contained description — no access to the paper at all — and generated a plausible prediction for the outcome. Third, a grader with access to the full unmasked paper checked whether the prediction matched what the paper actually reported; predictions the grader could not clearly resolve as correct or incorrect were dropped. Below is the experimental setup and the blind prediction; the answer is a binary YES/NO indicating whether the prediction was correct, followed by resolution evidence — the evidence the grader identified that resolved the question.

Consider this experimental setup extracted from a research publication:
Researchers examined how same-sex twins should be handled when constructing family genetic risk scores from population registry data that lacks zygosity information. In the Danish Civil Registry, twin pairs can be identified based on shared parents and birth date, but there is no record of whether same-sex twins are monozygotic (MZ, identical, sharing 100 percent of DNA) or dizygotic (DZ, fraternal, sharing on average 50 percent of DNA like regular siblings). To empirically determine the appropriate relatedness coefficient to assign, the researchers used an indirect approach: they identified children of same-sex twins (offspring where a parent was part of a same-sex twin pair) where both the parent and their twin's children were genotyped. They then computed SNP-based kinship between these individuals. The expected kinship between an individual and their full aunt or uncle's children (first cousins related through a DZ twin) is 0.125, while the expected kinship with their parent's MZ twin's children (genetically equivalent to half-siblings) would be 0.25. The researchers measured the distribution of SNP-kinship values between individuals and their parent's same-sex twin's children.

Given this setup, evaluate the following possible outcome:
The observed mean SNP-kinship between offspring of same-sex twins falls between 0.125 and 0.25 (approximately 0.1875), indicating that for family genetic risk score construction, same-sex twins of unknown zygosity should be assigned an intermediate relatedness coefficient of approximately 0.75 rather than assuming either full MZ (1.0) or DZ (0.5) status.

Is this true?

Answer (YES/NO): YES